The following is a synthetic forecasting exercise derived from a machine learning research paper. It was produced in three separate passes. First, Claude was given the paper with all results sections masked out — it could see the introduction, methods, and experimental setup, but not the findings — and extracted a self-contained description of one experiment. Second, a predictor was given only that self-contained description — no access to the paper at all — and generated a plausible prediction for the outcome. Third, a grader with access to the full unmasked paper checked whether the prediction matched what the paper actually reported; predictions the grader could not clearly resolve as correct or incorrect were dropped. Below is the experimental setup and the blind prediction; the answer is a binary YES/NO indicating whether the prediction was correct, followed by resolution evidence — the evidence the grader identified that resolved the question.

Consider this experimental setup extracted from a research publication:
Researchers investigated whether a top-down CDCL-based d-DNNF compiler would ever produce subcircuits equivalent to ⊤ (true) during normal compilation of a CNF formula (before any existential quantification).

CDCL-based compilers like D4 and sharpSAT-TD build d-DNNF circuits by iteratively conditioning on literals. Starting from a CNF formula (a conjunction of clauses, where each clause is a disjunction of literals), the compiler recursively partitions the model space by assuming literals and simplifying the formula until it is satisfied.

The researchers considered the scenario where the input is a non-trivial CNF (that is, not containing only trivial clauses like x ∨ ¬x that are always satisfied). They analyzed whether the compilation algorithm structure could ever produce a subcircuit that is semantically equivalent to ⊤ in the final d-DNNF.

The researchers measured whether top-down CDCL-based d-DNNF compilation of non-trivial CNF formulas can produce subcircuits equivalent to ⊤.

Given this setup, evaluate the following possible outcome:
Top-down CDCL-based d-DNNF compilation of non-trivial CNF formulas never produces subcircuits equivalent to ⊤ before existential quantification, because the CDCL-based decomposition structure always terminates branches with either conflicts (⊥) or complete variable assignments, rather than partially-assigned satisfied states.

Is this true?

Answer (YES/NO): NO